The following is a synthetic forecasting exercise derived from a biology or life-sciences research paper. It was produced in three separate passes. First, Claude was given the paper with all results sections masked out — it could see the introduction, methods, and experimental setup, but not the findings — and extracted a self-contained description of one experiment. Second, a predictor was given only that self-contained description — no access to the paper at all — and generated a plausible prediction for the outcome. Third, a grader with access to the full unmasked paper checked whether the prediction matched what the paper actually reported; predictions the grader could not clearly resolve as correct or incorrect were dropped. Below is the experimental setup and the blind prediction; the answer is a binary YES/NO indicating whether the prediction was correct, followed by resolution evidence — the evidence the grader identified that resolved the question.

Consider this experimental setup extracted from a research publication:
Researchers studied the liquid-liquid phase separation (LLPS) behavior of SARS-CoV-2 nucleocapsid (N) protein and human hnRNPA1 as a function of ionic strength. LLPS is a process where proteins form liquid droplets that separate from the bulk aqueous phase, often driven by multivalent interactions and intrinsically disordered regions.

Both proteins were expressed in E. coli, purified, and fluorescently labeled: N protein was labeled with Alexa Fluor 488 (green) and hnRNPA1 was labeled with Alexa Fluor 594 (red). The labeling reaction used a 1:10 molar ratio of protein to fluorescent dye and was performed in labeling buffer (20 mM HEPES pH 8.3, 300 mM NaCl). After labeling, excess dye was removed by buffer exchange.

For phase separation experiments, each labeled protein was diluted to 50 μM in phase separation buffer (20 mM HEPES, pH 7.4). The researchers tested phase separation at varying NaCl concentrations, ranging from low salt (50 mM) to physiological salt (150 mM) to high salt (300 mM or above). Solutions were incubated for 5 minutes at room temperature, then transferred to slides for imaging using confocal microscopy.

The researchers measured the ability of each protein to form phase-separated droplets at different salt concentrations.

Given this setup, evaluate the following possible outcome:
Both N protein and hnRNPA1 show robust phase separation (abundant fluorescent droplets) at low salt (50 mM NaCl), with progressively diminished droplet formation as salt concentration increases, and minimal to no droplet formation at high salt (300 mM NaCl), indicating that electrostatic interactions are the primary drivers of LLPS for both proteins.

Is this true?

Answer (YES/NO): YES